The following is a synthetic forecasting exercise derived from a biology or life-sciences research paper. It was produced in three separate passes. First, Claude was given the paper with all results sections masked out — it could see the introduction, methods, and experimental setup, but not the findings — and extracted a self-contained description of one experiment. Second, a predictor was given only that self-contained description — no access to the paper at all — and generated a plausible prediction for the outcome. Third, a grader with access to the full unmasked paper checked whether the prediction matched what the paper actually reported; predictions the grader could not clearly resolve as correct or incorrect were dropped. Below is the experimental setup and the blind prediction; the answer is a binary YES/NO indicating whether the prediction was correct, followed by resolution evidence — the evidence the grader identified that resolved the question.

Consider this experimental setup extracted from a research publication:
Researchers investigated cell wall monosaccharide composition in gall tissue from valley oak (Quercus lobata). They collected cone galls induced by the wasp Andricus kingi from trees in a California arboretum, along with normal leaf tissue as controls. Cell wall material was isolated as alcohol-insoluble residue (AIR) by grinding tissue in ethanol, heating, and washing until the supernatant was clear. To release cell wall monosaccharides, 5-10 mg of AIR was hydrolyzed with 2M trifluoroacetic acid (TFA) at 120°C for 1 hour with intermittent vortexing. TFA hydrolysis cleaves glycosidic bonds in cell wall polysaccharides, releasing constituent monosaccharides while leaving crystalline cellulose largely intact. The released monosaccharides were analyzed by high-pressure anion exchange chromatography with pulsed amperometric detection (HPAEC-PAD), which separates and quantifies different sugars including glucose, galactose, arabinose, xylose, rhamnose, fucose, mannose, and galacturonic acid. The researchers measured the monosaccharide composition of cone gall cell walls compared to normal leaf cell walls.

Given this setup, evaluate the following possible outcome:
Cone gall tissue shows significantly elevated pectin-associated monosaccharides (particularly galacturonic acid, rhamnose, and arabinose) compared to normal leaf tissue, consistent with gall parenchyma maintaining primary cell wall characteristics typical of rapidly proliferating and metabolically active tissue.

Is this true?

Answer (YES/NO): NO